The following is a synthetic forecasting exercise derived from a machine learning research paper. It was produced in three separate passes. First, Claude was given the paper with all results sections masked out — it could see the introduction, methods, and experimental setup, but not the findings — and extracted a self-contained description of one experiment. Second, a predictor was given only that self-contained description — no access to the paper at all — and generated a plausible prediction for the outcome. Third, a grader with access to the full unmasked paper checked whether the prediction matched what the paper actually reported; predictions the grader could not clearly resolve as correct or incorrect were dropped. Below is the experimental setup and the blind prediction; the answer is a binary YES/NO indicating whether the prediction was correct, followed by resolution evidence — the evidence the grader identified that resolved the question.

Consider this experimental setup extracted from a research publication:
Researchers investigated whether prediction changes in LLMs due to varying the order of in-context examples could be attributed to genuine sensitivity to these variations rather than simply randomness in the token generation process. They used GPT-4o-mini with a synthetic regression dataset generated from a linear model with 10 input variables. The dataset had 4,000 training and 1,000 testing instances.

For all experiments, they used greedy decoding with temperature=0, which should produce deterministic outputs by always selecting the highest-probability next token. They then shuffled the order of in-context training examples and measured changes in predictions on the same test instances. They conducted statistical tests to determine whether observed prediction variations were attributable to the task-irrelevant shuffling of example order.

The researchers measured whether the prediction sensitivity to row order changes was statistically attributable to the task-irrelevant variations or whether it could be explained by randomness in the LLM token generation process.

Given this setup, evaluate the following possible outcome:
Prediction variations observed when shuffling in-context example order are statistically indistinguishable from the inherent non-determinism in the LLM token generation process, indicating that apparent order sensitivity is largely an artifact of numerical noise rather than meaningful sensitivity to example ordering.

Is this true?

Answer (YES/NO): NO